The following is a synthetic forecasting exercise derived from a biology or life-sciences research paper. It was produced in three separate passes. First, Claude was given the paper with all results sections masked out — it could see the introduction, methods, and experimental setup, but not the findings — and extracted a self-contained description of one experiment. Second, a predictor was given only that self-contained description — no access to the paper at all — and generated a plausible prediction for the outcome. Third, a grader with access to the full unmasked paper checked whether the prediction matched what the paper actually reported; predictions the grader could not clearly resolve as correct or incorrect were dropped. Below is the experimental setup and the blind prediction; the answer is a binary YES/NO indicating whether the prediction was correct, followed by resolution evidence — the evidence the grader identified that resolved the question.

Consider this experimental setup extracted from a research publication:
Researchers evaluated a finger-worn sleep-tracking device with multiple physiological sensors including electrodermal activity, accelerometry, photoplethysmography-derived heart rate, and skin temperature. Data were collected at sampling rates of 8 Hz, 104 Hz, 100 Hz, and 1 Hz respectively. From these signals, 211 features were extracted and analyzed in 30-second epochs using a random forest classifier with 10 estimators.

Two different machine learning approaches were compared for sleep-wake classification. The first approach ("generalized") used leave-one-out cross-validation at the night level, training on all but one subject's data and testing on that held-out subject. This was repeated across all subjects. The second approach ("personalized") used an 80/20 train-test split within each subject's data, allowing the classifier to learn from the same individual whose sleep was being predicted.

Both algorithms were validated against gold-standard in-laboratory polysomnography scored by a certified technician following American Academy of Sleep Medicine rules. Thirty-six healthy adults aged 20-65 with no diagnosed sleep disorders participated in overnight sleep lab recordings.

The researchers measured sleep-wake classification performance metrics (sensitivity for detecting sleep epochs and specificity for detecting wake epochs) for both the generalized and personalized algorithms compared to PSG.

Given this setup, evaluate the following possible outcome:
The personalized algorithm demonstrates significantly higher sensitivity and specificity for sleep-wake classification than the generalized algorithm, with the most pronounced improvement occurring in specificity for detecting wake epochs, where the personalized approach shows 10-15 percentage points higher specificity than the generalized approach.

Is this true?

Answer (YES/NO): NO